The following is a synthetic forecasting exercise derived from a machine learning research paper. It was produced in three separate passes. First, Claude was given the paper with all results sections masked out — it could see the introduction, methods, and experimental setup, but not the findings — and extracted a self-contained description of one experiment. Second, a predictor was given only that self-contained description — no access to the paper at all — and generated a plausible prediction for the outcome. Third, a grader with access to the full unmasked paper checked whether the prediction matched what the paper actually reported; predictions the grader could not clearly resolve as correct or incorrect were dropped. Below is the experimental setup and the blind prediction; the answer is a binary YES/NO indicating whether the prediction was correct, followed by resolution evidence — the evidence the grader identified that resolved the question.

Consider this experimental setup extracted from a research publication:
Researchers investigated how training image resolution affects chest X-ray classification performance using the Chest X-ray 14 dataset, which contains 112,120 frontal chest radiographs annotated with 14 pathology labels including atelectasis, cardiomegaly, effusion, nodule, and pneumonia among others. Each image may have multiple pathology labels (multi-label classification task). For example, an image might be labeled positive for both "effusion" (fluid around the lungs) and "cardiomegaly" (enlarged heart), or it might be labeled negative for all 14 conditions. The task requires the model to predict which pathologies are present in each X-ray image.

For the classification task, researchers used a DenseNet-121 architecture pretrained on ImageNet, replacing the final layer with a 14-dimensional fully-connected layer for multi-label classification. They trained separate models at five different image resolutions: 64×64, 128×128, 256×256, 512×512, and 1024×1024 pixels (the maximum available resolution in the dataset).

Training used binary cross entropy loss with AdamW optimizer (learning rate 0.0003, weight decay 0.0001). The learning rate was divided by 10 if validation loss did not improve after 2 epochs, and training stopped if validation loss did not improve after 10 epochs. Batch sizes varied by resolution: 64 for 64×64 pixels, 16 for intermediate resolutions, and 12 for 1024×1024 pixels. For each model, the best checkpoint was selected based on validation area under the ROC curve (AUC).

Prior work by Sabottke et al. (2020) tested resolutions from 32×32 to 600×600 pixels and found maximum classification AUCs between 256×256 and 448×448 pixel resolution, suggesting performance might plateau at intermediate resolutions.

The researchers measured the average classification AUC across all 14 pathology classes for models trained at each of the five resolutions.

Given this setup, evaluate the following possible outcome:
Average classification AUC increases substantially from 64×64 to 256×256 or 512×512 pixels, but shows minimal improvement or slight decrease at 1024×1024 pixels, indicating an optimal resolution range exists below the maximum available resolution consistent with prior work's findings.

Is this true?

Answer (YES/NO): NO